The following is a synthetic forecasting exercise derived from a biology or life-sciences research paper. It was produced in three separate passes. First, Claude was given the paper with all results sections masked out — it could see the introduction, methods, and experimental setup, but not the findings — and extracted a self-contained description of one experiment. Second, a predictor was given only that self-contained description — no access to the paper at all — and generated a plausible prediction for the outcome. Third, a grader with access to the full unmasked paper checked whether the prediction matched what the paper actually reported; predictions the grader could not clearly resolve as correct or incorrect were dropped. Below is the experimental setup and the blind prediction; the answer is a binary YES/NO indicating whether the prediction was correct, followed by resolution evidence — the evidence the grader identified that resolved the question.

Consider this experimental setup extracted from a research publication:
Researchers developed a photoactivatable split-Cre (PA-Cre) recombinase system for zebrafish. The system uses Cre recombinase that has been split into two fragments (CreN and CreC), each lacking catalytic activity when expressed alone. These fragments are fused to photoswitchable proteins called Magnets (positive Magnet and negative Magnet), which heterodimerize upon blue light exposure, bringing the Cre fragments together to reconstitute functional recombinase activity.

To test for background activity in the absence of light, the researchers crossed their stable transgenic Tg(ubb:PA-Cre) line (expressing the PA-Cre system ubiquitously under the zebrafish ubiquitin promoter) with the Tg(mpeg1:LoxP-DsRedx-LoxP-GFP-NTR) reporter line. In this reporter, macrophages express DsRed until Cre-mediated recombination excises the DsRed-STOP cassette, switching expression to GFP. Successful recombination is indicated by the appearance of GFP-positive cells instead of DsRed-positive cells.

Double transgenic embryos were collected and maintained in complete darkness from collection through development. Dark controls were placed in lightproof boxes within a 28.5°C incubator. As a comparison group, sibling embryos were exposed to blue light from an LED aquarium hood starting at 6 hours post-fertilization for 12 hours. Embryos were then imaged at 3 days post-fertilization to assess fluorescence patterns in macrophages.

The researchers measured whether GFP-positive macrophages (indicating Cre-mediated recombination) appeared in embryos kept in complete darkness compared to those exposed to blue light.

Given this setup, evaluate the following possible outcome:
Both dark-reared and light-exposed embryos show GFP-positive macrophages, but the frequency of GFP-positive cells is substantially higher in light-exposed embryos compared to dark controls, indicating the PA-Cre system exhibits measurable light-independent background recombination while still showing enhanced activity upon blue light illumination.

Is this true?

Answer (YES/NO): NO